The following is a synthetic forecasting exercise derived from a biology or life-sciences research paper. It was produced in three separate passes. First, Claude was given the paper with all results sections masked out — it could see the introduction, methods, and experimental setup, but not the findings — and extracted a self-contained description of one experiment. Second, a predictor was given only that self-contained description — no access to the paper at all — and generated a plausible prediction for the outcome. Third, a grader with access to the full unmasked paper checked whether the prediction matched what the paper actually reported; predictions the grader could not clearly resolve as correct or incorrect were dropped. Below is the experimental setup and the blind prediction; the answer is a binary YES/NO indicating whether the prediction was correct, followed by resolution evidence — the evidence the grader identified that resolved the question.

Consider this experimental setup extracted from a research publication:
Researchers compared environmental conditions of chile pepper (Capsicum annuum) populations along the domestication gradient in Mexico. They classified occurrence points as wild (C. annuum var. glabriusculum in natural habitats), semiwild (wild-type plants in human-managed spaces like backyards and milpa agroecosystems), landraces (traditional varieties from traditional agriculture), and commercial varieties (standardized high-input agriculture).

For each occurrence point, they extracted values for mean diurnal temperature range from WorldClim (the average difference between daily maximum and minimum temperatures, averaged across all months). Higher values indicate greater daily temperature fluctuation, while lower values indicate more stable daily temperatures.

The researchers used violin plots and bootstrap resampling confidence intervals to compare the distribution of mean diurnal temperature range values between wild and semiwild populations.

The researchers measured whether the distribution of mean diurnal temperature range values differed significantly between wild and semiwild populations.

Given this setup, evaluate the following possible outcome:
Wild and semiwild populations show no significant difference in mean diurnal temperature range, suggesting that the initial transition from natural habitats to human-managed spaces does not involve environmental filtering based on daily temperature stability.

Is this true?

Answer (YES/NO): YES